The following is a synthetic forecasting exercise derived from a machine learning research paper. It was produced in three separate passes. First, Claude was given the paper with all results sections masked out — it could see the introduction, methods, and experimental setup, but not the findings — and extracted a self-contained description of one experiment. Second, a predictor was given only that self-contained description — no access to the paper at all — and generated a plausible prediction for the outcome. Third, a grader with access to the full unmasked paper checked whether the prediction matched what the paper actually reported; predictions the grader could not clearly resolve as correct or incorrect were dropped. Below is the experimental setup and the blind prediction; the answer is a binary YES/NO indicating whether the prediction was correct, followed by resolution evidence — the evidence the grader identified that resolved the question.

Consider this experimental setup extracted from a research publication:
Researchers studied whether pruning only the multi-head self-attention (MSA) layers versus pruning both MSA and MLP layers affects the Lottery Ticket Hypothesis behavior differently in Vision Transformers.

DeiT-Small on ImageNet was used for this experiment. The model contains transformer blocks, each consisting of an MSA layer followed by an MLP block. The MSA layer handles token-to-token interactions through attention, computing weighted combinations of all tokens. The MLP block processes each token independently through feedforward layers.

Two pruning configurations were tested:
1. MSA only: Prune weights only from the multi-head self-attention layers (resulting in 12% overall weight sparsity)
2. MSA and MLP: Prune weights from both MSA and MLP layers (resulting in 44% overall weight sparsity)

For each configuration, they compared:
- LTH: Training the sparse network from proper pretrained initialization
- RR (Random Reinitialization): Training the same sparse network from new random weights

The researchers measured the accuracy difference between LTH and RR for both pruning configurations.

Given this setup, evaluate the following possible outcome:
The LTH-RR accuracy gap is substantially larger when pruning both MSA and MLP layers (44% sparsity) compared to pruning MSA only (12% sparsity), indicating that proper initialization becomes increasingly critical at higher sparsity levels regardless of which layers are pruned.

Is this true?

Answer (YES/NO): NO